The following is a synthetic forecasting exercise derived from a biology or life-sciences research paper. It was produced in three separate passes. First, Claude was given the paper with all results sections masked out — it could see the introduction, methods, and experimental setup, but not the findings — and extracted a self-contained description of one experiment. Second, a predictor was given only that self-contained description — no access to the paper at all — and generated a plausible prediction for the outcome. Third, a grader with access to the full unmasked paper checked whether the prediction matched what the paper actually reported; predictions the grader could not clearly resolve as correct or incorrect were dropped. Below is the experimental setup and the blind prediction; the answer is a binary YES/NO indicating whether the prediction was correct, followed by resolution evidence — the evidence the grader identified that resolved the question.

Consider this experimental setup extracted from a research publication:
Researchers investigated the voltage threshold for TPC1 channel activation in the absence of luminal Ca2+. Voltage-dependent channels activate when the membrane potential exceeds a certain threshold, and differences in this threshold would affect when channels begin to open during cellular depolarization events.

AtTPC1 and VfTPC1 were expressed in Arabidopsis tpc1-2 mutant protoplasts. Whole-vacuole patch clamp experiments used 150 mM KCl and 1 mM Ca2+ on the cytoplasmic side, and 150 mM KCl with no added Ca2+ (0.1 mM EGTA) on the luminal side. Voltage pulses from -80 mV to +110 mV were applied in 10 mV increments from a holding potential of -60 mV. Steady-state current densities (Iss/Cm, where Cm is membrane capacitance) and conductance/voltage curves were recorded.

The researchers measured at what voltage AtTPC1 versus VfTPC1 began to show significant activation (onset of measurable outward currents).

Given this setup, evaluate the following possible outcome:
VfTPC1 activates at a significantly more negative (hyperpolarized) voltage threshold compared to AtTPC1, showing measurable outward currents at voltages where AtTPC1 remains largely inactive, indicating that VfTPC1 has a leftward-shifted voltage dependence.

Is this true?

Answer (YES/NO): YES